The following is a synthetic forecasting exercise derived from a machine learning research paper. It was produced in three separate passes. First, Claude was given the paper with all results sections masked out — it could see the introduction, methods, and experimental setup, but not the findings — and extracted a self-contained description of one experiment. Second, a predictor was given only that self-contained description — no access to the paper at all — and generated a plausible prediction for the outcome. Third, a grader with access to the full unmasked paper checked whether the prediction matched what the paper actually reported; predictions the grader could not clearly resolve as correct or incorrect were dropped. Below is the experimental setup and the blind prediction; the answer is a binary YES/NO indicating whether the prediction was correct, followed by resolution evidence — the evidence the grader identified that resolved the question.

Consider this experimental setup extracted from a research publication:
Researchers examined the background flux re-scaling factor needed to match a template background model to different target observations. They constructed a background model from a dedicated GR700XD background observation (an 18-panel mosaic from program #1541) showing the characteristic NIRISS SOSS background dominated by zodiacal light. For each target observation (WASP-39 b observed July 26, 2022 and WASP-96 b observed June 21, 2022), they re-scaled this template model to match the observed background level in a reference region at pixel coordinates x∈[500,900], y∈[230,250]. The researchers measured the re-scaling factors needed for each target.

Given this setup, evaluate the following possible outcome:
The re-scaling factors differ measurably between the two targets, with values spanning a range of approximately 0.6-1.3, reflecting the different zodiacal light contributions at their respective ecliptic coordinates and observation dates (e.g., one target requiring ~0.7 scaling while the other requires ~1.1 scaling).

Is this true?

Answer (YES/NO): NO